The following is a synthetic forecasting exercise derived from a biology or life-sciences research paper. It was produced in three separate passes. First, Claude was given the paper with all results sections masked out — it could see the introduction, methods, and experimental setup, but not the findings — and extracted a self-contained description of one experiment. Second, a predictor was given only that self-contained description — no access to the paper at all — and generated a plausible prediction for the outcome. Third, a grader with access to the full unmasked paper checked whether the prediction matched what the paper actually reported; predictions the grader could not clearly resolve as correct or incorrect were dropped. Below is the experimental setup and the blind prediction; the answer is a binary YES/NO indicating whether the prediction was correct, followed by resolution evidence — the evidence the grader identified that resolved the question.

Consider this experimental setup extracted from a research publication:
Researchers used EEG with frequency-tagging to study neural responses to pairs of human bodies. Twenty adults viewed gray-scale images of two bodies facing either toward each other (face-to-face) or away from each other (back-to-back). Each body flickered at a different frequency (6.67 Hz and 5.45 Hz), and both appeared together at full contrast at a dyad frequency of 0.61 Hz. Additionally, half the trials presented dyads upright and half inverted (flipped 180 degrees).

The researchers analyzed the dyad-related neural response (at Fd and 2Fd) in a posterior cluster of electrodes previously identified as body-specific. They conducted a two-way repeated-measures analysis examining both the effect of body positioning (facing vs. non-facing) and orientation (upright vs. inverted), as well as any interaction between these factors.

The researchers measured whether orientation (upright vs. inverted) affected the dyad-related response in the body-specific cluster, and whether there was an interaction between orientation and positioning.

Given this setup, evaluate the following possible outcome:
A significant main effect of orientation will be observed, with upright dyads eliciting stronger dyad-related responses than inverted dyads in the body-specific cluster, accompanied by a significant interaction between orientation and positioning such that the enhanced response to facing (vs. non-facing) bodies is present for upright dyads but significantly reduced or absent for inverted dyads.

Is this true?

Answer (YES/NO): NO